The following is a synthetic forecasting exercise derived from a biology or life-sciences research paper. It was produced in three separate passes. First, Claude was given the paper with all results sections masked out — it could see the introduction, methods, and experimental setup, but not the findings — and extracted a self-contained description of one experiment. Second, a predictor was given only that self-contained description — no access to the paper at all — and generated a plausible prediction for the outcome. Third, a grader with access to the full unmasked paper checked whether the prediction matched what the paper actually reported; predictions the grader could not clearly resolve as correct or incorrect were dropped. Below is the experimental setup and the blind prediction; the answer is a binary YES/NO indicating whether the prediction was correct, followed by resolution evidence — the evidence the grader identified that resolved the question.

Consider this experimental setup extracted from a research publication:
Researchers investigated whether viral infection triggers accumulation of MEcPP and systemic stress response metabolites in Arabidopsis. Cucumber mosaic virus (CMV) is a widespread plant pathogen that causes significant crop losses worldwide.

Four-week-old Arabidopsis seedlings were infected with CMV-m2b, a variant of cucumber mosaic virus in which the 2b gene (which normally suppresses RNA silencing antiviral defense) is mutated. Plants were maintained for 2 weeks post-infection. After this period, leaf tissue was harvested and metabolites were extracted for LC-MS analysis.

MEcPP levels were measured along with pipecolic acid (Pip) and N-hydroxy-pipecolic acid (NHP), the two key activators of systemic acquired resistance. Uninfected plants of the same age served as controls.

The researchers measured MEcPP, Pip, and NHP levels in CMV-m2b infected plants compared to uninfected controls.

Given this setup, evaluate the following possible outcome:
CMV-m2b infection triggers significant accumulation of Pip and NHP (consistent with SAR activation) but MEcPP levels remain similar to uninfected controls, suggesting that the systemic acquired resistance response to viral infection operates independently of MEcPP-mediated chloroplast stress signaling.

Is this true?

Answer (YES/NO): NO